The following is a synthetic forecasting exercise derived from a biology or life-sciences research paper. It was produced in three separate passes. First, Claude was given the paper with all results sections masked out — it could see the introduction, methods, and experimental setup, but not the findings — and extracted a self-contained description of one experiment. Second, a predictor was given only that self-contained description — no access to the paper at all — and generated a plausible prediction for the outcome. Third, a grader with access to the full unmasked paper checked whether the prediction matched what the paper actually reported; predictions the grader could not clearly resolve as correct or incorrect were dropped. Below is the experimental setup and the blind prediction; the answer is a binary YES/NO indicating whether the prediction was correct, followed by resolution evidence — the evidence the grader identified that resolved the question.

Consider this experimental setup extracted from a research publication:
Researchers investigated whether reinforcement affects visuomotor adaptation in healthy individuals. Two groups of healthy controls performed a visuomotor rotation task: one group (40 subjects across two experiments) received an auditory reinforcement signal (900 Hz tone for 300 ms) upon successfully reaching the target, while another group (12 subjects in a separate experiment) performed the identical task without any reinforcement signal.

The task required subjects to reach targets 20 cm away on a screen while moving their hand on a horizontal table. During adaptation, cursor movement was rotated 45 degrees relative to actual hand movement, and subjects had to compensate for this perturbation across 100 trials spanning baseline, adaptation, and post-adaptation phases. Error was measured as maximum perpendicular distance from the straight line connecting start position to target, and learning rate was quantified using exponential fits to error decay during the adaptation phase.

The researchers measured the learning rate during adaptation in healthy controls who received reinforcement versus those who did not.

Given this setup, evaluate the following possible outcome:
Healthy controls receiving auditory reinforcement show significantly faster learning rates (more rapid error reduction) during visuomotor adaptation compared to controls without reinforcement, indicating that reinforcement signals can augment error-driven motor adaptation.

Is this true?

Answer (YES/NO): NO